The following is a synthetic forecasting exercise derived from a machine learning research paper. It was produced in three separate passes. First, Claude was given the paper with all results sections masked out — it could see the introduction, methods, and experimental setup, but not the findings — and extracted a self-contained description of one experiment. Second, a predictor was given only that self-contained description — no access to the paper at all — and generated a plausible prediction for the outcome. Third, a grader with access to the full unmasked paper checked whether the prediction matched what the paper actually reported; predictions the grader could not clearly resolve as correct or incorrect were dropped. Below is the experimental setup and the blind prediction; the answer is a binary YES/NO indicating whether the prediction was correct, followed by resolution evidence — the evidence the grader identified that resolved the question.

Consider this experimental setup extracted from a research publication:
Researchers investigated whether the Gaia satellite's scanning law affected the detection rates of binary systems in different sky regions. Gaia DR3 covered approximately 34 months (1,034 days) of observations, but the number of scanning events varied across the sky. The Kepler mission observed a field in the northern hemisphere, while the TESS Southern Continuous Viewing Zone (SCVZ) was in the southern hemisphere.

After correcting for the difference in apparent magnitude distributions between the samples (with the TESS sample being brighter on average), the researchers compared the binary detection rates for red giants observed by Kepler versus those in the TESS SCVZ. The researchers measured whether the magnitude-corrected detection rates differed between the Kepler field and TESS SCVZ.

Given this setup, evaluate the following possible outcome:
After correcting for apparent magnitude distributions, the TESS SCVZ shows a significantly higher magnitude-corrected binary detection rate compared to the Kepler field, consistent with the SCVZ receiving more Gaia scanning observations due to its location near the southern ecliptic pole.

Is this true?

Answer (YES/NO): YES